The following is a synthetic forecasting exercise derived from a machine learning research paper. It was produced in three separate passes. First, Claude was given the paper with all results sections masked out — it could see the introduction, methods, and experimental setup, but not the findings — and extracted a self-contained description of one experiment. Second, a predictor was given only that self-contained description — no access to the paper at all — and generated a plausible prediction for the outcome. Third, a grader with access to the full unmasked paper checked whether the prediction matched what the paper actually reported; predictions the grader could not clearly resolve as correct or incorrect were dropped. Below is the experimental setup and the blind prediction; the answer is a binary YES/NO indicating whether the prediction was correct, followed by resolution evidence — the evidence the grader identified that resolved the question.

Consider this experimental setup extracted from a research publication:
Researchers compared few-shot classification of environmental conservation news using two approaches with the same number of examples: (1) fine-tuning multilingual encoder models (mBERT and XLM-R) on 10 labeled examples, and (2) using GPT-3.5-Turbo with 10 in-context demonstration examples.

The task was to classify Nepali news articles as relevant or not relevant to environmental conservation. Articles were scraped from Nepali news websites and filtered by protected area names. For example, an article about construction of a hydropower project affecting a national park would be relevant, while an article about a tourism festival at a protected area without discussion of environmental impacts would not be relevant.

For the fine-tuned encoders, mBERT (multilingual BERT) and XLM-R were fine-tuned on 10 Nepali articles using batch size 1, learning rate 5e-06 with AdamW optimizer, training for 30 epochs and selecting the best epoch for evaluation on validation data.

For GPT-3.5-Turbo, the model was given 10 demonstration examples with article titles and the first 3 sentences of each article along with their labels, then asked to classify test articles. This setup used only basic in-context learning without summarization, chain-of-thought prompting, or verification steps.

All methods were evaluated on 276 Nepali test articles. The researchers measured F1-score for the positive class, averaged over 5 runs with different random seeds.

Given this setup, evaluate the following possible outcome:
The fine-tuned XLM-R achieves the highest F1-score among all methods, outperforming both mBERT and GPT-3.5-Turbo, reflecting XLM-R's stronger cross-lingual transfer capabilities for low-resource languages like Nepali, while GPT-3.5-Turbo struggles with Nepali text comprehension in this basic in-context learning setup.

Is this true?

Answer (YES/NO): NO